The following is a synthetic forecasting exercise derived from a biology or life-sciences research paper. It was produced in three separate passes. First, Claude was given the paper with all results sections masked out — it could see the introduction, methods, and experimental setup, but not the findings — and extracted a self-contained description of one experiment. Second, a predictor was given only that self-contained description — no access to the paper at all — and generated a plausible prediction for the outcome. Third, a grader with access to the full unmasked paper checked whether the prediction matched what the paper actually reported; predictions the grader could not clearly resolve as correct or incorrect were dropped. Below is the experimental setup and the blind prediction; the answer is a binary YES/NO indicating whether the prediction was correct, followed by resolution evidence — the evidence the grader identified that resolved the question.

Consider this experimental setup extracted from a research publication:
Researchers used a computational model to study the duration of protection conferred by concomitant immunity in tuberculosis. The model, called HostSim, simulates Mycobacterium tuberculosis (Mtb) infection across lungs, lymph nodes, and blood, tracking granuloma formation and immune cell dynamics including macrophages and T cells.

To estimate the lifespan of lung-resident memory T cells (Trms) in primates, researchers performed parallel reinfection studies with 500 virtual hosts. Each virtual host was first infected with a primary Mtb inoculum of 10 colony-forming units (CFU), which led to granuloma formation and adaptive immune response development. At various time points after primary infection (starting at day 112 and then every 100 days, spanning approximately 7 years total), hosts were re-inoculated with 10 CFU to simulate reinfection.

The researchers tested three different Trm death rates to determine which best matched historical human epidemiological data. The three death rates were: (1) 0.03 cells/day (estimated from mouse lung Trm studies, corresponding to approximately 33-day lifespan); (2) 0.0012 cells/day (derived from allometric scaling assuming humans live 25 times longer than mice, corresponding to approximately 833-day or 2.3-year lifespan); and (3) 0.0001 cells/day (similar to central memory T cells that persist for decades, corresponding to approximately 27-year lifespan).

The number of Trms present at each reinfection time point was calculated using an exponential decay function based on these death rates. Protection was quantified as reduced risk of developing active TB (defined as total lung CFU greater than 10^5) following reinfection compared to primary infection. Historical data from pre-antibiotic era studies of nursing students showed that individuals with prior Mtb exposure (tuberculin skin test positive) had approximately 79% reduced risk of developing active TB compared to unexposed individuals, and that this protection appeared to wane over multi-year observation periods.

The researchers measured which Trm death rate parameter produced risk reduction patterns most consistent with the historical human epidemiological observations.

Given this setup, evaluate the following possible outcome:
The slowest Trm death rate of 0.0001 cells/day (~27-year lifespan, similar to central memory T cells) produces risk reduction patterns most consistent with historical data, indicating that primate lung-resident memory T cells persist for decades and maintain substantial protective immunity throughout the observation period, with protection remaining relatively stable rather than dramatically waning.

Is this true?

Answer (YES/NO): NO